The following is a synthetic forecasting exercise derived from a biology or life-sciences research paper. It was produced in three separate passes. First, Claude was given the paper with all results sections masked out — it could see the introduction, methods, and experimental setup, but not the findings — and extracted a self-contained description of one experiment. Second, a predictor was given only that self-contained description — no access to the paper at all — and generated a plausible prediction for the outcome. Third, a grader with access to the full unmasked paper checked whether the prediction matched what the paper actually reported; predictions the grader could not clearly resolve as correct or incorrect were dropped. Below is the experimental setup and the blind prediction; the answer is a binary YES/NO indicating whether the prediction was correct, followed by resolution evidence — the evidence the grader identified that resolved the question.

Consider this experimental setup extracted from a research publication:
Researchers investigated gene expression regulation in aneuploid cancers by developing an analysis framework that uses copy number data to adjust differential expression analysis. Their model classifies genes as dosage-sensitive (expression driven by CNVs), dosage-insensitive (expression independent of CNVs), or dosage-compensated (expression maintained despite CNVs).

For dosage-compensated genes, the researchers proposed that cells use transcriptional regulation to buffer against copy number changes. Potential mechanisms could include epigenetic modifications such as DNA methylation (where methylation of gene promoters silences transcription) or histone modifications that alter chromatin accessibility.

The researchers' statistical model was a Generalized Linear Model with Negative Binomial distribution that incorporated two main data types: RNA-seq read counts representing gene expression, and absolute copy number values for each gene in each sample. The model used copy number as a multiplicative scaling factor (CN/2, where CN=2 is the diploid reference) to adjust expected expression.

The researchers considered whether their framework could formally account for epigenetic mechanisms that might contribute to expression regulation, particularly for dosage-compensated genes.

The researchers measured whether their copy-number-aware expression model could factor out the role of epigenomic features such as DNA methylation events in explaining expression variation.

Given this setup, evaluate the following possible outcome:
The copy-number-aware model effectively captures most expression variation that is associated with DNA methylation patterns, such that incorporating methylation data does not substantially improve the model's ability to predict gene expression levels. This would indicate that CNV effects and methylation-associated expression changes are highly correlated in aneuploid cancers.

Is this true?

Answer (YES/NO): NO